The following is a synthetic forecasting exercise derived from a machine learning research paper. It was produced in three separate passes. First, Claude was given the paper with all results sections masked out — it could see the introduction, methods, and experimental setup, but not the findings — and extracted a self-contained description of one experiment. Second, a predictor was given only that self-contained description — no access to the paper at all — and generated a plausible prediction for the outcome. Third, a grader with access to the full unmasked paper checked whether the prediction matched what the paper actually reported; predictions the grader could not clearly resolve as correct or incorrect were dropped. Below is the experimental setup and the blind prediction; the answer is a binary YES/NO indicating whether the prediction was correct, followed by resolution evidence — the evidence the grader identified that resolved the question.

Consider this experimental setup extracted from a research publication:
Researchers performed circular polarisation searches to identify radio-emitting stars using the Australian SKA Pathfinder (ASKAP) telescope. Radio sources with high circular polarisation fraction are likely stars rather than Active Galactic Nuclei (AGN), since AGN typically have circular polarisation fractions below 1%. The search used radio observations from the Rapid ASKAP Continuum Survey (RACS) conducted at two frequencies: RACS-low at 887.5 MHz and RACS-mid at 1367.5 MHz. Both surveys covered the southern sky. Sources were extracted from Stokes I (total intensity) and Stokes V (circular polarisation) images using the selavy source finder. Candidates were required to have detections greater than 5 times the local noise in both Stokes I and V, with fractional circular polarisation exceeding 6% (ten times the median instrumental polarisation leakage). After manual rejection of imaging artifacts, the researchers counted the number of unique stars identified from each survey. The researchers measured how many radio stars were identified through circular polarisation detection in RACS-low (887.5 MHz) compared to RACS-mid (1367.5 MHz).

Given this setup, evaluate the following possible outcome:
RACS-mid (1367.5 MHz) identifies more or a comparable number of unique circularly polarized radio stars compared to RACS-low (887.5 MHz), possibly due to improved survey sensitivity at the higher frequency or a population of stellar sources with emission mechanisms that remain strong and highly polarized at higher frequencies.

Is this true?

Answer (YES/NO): YES